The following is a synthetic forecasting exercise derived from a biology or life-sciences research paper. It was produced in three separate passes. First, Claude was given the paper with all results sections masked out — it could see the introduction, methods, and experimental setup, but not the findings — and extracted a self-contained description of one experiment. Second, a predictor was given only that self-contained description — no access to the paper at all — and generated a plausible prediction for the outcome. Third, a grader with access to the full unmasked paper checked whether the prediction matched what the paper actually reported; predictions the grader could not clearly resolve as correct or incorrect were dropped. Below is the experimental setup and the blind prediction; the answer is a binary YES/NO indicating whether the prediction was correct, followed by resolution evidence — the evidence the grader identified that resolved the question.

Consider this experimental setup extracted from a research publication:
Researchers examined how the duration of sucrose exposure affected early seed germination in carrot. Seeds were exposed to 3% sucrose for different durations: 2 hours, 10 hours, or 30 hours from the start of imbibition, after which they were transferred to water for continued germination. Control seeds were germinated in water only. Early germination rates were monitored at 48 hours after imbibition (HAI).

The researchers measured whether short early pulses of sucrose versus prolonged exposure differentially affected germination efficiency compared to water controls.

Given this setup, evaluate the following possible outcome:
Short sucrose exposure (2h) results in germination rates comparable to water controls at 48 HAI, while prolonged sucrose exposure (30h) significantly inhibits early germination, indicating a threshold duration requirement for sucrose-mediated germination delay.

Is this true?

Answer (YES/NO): NO